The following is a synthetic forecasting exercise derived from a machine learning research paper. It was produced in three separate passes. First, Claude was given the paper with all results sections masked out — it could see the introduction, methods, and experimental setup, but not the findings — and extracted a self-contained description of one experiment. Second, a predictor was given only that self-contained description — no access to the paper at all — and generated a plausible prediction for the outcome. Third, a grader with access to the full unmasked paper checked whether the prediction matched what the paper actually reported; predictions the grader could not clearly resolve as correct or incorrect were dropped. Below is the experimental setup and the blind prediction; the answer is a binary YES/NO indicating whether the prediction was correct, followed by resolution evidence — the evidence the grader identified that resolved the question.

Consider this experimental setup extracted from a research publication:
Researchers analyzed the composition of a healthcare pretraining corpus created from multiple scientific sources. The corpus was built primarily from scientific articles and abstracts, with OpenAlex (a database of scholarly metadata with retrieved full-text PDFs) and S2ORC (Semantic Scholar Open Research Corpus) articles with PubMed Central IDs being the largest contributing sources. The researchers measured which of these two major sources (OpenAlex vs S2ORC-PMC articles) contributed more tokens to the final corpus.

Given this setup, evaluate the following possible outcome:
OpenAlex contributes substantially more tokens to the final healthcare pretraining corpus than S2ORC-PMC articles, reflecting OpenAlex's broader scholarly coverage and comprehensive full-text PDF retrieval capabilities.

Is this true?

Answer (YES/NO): YES